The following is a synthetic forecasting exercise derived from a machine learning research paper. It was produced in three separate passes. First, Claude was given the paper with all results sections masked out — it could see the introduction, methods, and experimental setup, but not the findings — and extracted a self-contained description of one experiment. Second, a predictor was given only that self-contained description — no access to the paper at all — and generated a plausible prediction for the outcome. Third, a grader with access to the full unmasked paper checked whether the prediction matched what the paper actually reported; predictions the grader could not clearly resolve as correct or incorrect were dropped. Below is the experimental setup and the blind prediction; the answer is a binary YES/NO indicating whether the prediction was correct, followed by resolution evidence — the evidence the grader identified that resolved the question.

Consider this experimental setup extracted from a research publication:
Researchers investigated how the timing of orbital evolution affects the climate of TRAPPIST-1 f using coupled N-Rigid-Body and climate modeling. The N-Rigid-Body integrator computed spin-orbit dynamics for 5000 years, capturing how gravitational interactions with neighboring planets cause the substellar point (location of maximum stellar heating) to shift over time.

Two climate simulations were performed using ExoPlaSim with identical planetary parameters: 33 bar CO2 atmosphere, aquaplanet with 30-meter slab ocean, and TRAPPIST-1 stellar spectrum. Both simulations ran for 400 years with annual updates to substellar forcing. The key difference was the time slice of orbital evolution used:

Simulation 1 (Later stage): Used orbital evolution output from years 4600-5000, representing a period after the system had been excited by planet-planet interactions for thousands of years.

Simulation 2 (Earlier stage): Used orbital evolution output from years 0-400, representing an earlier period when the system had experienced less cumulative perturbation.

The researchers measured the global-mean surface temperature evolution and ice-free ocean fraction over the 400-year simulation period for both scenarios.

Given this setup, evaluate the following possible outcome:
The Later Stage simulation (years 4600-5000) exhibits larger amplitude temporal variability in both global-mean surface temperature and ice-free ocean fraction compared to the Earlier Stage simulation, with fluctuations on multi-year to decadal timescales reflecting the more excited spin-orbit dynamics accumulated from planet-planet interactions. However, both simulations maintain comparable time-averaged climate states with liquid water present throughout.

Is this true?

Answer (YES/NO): NO